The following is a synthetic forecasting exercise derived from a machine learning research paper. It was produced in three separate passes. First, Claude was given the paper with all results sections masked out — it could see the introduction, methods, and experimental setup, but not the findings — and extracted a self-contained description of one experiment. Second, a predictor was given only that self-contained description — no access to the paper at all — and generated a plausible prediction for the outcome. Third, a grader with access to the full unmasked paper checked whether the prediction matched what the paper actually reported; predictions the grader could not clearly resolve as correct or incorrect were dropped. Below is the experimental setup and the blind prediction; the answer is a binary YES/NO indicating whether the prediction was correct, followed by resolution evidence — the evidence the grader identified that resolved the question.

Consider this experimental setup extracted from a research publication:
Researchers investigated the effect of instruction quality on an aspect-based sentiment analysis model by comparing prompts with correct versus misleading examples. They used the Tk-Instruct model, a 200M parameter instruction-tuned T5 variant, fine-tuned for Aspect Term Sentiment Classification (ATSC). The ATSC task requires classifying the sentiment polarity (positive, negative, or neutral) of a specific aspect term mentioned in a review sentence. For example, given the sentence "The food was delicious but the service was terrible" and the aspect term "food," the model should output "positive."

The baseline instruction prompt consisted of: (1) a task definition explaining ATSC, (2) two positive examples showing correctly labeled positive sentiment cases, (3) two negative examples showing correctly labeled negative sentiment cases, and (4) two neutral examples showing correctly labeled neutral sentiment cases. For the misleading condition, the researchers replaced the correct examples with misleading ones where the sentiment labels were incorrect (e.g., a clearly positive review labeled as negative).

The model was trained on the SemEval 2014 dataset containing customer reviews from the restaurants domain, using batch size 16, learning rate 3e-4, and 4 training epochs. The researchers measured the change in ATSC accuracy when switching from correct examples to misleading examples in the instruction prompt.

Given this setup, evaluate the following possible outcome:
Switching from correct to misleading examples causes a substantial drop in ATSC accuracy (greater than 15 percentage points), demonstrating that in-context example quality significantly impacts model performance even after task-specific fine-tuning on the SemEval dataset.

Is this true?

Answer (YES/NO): NO